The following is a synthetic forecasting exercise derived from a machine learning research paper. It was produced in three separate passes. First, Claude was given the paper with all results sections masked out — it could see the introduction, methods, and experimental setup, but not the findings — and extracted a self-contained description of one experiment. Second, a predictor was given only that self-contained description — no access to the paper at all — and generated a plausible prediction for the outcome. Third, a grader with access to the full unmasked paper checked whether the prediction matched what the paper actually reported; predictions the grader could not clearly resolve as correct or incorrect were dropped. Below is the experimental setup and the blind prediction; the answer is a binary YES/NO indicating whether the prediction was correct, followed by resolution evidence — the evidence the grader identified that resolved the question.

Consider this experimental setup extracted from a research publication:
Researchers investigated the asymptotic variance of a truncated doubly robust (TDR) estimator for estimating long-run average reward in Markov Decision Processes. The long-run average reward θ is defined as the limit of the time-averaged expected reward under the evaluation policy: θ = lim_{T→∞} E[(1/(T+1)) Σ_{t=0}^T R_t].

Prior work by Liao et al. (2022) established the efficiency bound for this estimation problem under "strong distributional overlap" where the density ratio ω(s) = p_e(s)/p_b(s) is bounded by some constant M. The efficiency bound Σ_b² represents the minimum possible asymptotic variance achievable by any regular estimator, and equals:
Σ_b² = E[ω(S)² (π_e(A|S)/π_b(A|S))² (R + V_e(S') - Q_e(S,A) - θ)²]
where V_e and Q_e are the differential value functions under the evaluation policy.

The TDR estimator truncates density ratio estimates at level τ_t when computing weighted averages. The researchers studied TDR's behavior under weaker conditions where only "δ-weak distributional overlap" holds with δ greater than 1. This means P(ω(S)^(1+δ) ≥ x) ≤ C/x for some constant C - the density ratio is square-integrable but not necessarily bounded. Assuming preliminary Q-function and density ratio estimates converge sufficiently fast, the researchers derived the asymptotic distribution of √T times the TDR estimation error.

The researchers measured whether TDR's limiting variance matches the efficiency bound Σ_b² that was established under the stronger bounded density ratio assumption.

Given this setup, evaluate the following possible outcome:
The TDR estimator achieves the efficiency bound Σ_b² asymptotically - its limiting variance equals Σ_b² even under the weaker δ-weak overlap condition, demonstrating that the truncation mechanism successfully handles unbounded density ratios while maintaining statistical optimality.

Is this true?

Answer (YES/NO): YES